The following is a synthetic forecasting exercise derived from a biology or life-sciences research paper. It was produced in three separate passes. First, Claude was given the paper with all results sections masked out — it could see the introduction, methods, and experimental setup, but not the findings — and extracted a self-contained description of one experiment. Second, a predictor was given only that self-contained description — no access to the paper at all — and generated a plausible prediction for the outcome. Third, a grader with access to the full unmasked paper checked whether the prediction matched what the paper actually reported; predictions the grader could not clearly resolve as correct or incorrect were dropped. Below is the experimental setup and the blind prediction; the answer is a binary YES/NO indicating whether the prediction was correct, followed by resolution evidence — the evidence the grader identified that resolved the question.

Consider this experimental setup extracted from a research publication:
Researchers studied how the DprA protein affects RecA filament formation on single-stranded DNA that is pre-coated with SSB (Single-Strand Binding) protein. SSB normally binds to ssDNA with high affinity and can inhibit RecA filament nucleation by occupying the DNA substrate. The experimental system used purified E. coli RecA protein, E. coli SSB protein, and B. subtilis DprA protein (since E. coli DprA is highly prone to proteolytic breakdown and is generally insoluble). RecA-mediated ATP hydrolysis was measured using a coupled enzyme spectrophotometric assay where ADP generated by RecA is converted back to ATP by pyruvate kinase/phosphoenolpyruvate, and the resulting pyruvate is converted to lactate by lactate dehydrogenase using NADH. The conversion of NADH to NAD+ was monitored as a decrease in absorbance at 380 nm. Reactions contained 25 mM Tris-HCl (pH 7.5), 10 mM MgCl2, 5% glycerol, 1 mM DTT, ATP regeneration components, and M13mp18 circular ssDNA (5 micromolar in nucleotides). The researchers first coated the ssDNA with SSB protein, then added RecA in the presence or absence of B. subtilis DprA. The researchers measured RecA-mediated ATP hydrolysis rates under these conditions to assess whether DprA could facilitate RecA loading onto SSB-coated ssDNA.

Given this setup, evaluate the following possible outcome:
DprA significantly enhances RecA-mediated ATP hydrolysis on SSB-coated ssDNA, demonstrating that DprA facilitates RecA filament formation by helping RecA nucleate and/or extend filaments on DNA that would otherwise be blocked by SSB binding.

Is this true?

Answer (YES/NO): YES